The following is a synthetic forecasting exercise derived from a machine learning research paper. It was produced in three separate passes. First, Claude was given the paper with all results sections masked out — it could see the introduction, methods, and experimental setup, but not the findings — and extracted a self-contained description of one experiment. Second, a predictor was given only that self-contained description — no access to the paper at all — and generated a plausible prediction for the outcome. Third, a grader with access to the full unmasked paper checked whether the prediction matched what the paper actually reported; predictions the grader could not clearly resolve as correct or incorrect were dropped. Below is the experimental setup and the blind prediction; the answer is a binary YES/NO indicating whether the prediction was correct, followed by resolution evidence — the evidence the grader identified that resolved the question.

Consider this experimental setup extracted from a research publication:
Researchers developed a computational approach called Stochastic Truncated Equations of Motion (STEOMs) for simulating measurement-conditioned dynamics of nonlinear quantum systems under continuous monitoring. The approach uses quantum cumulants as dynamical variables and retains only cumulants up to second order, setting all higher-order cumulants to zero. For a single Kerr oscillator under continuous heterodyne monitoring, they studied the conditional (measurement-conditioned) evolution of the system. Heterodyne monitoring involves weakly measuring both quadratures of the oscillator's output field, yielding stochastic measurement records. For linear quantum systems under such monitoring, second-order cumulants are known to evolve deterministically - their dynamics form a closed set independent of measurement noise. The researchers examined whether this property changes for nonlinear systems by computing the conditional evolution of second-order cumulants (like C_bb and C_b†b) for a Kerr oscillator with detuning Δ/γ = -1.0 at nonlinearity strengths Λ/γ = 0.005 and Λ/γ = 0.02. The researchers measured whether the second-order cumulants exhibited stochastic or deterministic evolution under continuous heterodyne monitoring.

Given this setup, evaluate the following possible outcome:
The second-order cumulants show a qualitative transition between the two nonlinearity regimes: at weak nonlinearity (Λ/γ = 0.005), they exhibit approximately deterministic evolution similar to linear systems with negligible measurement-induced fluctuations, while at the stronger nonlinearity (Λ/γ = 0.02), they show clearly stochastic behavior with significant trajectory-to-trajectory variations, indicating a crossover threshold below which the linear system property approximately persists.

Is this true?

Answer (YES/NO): NO